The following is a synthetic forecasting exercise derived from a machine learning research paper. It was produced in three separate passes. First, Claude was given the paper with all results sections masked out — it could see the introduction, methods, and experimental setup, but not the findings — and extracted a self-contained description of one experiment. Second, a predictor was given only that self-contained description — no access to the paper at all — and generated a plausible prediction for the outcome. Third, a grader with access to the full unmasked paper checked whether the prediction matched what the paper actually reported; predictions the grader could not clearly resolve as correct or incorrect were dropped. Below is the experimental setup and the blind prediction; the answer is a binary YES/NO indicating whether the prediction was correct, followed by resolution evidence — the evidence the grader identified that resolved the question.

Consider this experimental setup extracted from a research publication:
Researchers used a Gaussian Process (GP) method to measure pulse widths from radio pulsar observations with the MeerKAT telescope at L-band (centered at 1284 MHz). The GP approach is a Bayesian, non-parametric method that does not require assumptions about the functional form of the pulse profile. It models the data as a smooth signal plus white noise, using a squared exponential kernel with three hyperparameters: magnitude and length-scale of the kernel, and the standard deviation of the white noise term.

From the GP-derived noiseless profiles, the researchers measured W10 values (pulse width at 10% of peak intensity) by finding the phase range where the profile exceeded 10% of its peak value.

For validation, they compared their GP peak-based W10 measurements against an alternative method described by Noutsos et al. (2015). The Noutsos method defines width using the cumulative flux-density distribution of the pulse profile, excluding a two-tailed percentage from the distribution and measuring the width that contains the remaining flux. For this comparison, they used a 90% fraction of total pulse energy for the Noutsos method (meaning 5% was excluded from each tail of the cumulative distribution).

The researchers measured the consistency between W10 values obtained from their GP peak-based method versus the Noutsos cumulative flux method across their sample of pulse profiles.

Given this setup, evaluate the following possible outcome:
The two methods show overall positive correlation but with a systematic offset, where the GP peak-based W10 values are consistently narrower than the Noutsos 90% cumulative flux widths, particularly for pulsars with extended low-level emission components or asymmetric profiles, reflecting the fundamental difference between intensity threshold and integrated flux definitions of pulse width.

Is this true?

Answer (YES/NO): NO